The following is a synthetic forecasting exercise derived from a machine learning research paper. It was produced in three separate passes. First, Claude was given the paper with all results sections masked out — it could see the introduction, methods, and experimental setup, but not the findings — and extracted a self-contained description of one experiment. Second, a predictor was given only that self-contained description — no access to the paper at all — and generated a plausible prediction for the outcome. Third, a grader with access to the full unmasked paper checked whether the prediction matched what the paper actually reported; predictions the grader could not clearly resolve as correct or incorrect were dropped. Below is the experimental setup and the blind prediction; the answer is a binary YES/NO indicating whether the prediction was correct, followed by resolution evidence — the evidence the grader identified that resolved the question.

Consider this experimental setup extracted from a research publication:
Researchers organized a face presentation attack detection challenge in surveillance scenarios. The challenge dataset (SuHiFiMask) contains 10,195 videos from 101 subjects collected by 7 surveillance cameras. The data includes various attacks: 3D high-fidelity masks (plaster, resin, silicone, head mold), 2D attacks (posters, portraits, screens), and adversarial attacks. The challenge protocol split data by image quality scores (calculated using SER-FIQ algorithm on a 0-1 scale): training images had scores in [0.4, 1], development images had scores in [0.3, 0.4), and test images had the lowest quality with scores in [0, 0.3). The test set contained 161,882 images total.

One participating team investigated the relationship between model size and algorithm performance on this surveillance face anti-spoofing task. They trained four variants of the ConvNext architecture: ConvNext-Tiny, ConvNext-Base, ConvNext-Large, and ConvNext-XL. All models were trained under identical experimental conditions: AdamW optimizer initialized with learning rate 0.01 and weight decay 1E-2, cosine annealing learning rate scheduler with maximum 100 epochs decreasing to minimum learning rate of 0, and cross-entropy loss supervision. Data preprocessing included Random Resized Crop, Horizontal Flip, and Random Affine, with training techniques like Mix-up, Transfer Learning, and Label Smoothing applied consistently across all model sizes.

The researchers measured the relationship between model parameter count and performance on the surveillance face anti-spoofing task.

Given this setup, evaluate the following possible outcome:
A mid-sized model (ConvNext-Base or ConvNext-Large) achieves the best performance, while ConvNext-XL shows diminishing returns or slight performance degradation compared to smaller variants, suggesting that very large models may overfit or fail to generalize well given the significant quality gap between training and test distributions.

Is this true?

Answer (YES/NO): NO